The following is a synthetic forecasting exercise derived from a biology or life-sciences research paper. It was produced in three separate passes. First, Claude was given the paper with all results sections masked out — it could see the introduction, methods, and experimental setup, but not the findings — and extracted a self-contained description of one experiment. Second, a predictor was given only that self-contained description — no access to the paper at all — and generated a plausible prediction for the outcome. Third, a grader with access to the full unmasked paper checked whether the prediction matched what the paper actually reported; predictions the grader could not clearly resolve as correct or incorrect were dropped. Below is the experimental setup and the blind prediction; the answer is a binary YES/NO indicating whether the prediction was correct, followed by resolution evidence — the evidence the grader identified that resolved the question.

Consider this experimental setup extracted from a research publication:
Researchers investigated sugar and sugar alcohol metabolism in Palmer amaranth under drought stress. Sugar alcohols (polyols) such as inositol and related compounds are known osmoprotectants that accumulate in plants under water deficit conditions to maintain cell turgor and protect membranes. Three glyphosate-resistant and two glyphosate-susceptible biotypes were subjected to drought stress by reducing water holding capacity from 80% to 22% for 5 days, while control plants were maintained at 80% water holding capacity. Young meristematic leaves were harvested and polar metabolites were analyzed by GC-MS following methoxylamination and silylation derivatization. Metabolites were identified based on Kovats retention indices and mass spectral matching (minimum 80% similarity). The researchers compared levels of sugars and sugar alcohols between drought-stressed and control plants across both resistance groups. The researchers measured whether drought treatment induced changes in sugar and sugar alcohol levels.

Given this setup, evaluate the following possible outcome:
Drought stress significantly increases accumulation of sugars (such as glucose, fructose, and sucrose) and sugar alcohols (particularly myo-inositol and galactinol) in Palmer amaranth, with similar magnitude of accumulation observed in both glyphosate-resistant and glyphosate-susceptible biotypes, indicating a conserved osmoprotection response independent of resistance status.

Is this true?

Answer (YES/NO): NO